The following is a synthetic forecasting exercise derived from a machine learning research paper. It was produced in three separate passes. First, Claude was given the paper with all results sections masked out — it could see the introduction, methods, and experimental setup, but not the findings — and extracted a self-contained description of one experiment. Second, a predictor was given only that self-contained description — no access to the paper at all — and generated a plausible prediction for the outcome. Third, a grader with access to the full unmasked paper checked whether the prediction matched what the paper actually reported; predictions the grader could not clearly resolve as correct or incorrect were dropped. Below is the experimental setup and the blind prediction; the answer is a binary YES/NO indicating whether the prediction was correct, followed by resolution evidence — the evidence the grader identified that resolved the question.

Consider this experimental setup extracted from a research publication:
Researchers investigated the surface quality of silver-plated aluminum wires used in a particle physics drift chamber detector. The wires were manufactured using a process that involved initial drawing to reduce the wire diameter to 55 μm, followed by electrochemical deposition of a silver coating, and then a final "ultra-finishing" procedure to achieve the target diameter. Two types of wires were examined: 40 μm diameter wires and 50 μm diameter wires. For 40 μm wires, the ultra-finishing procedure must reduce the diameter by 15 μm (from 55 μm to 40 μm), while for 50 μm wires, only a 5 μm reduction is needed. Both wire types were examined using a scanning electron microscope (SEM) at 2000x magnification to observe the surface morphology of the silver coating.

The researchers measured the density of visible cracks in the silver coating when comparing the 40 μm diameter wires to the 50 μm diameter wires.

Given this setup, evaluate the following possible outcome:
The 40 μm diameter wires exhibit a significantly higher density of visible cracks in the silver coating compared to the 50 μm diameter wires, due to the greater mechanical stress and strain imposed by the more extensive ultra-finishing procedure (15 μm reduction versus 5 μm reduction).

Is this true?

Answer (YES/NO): YES